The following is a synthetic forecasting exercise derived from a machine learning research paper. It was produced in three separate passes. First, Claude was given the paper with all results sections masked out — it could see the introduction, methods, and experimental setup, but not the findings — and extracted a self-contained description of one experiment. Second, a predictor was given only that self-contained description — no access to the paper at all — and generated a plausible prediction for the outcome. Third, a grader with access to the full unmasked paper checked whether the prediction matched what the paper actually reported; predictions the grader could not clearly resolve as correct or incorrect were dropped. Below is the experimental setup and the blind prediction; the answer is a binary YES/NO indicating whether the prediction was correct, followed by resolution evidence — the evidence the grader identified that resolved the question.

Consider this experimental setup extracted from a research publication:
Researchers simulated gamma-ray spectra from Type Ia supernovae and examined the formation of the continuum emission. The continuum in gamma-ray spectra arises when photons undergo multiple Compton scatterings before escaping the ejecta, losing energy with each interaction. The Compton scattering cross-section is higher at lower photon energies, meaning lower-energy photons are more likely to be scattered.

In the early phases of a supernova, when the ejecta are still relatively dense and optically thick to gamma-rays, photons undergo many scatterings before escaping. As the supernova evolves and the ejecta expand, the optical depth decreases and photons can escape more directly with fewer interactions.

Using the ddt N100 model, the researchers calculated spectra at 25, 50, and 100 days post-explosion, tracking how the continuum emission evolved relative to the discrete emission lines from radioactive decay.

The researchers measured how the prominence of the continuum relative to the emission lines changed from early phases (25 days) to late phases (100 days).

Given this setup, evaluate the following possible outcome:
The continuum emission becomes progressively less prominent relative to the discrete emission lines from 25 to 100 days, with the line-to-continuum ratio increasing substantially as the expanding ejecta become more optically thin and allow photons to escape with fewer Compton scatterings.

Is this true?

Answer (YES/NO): YES